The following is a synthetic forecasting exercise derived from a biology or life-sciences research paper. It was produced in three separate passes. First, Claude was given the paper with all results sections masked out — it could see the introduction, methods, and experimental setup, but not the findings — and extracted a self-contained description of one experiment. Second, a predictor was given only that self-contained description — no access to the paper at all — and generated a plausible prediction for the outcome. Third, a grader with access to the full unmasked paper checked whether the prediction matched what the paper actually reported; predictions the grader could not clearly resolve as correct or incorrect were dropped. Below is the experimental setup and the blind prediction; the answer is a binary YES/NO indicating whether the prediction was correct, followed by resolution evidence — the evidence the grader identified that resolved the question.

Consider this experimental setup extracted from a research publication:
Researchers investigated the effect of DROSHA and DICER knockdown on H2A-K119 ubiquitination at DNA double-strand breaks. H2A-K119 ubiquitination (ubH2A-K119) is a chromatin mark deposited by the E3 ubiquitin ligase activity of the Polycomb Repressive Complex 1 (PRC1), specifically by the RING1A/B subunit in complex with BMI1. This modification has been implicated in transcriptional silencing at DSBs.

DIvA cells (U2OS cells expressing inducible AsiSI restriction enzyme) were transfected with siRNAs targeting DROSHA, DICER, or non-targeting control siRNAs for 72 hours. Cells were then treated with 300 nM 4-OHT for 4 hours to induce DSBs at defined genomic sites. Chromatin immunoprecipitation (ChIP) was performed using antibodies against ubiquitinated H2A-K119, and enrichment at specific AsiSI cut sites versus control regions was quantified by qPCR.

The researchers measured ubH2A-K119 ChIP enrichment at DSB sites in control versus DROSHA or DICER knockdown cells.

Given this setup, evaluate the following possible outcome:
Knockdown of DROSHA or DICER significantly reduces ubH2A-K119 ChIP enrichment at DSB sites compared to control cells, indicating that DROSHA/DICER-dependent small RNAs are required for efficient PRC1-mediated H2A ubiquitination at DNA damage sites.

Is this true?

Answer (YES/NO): YES